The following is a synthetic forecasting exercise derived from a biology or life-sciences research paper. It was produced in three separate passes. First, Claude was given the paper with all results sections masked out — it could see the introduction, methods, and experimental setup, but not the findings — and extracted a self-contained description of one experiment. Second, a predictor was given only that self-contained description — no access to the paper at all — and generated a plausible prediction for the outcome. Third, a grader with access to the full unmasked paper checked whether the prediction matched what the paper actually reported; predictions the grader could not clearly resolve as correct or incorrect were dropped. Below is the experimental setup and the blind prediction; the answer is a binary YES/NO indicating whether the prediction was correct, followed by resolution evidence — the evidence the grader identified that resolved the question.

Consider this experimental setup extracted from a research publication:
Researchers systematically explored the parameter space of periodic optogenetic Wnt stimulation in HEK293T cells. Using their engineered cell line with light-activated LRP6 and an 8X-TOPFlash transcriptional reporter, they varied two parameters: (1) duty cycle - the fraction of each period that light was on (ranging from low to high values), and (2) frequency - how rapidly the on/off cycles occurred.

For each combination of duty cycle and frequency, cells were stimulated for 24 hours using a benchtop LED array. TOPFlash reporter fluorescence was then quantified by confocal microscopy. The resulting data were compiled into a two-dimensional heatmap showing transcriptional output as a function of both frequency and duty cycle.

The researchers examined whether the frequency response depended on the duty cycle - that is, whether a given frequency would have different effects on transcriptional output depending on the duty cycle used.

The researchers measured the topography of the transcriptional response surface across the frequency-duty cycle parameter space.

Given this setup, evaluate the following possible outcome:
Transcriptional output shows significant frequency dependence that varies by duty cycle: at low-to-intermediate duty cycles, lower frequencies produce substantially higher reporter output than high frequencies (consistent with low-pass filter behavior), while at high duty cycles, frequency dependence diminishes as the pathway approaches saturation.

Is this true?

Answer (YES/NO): NO